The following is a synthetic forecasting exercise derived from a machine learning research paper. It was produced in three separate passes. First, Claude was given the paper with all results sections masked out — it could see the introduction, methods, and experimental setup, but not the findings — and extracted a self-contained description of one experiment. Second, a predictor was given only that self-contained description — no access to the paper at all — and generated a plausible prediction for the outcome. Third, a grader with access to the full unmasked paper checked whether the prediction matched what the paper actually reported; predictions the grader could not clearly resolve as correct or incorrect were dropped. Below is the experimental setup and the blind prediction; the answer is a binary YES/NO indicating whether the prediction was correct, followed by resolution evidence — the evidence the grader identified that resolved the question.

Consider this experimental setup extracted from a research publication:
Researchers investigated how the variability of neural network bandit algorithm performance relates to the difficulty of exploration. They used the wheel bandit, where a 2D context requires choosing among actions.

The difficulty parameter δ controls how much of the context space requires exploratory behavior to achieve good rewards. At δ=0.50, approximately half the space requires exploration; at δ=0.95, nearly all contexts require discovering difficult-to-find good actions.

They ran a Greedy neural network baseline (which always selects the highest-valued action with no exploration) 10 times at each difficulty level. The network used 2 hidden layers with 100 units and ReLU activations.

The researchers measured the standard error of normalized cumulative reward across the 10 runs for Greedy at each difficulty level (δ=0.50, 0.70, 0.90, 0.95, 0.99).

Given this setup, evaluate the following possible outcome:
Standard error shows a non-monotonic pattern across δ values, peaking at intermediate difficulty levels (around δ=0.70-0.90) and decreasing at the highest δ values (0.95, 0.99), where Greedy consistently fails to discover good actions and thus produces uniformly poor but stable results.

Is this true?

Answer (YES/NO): NO